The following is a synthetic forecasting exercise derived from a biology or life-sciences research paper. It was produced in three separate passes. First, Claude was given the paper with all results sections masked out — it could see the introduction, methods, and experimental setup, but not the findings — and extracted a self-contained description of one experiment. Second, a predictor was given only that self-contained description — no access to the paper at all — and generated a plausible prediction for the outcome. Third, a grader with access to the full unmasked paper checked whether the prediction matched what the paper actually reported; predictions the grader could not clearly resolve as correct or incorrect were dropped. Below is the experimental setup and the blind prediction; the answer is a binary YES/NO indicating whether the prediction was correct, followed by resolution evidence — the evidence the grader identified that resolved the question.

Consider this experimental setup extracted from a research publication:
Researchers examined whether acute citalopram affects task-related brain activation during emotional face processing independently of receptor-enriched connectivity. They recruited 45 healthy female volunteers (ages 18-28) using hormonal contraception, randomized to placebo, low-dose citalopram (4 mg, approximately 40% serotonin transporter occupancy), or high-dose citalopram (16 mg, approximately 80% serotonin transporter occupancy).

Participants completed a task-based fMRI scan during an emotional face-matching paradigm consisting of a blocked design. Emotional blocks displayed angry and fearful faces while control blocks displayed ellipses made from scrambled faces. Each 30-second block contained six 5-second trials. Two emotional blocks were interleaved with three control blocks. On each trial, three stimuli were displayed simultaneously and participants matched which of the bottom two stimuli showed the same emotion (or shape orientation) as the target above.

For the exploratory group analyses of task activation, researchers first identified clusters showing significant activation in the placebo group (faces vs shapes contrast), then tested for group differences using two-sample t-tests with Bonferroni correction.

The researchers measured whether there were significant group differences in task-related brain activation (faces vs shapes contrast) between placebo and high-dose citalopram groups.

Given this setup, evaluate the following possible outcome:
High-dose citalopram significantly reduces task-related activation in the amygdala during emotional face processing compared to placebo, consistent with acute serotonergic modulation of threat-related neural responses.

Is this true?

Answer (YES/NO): NO